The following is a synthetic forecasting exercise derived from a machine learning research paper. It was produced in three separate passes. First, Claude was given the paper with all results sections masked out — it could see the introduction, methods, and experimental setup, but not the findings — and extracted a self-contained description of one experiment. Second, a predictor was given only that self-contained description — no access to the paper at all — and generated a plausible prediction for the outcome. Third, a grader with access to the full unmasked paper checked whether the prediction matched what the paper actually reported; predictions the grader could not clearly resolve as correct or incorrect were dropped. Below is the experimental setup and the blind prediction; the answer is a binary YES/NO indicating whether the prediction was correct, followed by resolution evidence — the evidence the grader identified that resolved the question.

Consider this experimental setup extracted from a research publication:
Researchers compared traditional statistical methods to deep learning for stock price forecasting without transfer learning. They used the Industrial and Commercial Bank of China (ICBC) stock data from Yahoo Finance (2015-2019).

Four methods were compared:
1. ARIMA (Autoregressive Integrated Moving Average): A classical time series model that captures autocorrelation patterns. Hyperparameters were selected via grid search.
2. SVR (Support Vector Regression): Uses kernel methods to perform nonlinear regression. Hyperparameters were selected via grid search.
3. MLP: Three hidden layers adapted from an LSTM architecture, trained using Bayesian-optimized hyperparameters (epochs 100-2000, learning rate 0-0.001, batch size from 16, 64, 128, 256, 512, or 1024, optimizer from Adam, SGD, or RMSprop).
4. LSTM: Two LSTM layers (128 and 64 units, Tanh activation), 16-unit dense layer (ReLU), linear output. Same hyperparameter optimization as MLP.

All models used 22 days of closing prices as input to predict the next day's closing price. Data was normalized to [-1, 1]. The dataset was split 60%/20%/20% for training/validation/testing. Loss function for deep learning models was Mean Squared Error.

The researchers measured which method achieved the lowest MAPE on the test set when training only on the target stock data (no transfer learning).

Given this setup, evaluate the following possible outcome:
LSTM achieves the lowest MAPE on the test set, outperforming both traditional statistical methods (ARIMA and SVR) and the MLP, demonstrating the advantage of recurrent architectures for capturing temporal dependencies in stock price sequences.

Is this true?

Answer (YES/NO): YES